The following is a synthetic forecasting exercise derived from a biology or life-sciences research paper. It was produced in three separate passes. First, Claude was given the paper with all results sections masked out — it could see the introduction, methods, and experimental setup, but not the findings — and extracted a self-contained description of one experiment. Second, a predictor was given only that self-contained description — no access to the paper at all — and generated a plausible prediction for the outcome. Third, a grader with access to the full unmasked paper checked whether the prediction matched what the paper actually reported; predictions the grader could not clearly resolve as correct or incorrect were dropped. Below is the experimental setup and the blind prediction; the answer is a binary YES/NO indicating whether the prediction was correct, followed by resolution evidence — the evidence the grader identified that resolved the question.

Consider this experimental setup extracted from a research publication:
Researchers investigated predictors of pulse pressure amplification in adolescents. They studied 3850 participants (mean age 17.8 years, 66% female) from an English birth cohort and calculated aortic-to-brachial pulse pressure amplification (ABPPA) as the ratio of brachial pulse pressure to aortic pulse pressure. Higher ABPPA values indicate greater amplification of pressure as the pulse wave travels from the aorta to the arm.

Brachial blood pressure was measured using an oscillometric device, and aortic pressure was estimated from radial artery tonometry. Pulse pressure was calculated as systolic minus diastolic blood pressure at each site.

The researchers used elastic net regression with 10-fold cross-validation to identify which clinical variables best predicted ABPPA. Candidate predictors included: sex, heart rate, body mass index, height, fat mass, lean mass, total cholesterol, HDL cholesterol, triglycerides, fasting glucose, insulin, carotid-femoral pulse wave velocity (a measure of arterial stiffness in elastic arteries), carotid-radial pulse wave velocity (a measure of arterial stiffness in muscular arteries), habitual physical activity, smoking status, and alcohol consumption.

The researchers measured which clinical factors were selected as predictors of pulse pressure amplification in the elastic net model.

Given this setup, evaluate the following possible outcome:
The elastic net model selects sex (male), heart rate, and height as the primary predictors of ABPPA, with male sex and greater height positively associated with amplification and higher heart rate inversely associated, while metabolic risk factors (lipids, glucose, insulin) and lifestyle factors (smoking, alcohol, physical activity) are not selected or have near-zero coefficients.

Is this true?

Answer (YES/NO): NO